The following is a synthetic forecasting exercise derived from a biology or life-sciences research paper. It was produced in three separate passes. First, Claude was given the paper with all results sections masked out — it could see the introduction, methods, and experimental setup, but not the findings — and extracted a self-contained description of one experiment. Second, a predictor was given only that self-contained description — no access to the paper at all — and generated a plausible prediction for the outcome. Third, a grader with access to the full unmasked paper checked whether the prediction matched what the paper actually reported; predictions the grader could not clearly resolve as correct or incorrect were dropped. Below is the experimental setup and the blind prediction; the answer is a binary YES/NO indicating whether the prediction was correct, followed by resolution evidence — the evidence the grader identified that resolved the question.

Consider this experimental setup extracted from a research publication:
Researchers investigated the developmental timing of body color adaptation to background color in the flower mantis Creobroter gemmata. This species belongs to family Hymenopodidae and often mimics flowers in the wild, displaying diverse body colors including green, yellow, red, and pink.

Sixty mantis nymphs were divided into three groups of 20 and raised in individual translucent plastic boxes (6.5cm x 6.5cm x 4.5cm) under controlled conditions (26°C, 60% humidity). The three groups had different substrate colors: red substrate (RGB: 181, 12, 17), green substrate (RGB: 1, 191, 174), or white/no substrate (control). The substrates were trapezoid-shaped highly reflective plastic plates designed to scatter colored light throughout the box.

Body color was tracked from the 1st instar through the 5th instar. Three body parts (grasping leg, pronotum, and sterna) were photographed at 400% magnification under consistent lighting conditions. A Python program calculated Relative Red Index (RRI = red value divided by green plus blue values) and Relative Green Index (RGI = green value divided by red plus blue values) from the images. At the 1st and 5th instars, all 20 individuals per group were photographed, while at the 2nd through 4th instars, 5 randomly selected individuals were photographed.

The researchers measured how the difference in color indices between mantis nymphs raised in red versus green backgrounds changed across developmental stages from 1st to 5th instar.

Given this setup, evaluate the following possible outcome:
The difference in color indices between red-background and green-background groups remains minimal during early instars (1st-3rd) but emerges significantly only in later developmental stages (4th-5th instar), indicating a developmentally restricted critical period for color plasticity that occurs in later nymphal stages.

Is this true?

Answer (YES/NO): NO